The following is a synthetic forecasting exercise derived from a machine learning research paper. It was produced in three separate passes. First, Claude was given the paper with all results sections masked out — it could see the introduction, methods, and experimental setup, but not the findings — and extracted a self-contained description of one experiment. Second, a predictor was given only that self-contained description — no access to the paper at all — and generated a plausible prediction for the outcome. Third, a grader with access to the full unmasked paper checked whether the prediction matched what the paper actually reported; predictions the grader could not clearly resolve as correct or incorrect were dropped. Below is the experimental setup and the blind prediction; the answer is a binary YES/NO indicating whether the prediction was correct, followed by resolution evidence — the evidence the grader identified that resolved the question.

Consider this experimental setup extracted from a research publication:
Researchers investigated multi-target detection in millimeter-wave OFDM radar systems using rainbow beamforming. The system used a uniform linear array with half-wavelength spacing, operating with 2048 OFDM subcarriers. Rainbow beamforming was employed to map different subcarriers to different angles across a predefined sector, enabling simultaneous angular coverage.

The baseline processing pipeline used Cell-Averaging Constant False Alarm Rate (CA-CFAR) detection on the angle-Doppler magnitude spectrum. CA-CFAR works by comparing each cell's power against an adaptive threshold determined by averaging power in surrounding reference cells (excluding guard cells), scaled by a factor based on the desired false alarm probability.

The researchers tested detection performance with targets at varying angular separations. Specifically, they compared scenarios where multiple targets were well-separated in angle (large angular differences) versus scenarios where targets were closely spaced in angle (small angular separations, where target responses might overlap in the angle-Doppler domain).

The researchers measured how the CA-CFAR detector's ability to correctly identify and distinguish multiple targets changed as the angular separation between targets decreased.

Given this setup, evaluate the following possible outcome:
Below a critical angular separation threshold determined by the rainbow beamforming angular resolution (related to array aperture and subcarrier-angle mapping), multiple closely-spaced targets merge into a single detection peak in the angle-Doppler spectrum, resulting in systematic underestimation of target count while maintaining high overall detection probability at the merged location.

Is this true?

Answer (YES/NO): NO